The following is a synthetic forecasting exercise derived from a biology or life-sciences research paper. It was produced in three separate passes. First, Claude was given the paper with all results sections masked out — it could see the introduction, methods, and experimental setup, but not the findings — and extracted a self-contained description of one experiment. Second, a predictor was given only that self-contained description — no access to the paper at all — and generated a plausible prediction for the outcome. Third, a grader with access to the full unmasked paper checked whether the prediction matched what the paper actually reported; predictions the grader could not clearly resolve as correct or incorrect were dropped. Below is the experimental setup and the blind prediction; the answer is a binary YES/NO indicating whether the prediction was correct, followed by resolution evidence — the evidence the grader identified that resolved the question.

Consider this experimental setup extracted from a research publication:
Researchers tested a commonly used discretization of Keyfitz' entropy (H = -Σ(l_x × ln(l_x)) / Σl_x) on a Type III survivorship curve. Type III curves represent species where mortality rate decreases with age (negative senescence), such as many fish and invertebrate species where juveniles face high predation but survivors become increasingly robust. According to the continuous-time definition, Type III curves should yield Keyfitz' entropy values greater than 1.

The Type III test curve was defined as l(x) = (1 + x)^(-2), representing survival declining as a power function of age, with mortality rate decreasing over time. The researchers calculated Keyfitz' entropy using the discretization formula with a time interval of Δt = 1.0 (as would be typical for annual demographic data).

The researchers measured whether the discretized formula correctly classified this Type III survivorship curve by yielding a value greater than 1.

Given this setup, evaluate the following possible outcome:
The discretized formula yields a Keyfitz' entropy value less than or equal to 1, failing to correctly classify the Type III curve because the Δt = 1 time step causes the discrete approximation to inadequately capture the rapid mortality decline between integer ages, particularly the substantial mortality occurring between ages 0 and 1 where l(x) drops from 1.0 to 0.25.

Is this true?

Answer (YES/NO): YES